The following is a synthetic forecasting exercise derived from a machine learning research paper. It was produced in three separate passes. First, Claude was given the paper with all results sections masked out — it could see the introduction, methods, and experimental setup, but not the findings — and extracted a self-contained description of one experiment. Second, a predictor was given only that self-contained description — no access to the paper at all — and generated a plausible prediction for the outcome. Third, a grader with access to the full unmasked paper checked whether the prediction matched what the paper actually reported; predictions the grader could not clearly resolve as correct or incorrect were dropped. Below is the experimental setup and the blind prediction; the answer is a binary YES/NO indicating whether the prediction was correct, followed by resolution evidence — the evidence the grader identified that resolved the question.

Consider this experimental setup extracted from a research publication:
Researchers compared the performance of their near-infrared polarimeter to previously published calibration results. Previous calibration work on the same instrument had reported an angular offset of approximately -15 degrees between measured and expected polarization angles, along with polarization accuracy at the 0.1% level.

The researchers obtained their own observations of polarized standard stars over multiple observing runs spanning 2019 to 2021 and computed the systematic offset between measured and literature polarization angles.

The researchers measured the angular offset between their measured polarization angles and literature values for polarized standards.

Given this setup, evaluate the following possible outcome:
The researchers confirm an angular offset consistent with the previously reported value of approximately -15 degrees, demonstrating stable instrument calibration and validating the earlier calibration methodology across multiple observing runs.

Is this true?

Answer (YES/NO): NO